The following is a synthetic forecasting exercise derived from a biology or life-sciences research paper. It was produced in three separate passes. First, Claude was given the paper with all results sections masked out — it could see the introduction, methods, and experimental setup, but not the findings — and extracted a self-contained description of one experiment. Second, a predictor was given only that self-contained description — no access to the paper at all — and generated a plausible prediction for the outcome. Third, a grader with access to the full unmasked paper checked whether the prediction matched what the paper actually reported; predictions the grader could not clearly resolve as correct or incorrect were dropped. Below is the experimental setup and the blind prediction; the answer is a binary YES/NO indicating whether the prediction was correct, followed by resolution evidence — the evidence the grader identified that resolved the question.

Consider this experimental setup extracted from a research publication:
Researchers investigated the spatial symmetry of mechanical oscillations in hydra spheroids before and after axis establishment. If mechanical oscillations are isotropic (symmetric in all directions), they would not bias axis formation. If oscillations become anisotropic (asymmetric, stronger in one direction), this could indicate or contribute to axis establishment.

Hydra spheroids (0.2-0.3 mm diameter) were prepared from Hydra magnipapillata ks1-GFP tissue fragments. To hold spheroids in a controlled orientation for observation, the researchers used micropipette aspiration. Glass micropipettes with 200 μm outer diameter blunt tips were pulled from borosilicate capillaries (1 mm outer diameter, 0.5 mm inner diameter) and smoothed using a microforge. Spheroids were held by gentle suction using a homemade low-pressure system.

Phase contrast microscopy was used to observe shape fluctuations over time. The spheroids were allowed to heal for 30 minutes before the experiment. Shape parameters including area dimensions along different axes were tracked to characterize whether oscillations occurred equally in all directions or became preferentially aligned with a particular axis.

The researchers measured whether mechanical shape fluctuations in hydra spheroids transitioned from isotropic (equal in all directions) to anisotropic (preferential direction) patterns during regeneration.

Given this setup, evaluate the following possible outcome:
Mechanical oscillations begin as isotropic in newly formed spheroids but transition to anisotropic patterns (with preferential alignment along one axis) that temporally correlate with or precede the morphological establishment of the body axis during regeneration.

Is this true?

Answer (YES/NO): YES